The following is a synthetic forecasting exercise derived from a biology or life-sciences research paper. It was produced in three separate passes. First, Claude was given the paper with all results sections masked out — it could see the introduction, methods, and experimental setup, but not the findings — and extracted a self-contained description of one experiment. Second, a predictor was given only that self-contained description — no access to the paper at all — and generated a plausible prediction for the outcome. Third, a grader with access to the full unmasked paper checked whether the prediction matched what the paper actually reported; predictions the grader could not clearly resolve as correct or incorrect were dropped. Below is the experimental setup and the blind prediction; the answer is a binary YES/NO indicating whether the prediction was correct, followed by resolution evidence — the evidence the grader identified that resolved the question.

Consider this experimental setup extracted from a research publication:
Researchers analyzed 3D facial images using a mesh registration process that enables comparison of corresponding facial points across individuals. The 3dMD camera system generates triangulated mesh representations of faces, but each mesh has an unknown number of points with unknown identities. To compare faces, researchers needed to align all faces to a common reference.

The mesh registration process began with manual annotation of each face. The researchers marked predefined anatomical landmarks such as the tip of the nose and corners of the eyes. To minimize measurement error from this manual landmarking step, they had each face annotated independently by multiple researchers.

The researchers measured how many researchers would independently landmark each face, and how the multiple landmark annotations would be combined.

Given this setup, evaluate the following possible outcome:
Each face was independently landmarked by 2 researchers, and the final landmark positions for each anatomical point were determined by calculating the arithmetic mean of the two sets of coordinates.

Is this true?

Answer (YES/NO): NO